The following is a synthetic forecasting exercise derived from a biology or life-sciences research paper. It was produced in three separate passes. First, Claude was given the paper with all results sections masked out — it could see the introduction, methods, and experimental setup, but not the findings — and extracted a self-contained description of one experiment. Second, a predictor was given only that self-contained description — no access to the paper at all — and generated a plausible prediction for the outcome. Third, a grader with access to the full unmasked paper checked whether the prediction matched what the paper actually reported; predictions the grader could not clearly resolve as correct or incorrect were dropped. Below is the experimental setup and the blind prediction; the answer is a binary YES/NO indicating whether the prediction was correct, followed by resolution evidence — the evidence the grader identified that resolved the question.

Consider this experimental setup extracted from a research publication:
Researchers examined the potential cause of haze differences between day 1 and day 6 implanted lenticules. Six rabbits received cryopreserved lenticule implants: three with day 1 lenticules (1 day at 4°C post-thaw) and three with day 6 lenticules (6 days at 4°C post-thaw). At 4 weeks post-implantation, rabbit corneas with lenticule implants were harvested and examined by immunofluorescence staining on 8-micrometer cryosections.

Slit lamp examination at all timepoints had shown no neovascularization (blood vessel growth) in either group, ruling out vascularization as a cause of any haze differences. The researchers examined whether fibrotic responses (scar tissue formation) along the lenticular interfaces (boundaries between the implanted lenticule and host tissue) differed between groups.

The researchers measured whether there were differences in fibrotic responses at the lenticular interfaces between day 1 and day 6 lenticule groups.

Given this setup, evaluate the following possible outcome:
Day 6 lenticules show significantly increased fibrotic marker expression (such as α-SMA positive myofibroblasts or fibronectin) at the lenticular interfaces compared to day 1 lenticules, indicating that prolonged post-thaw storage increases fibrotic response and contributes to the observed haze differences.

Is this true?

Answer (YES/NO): NO